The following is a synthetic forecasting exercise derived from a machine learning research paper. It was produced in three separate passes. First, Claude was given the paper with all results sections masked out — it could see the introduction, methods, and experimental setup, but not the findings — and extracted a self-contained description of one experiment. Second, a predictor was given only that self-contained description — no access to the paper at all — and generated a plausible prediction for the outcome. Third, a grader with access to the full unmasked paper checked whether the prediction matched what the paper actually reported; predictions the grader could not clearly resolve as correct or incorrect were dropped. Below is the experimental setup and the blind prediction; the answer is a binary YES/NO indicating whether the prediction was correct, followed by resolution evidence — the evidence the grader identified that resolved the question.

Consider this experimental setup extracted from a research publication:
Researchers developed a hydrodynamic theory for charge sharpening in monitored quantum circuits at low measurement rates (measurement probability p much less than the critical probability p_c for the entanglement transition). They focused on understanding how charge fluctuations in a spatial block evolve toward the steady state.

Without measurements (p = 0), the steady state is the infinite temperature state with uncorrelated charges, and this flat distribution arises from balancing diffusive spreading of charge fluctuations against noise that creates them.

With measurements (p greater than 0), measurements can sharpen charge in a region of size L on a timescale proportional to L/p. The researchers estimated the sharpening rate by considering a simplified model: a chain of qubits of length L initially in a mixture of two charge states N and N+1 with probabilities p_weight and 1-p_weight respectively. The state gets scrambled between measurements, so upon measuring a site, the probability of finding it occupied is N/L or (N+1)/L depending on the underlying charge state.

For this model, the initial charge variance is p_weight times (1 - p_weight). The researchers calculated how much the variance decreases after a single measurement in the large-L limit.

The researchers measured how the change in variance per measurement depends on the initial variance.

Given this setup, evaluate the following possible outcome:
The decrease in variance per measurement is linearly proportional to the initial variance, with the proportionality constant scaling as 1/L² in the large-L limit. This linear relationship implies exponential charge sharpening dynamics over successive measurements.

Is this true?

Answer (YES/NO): NO